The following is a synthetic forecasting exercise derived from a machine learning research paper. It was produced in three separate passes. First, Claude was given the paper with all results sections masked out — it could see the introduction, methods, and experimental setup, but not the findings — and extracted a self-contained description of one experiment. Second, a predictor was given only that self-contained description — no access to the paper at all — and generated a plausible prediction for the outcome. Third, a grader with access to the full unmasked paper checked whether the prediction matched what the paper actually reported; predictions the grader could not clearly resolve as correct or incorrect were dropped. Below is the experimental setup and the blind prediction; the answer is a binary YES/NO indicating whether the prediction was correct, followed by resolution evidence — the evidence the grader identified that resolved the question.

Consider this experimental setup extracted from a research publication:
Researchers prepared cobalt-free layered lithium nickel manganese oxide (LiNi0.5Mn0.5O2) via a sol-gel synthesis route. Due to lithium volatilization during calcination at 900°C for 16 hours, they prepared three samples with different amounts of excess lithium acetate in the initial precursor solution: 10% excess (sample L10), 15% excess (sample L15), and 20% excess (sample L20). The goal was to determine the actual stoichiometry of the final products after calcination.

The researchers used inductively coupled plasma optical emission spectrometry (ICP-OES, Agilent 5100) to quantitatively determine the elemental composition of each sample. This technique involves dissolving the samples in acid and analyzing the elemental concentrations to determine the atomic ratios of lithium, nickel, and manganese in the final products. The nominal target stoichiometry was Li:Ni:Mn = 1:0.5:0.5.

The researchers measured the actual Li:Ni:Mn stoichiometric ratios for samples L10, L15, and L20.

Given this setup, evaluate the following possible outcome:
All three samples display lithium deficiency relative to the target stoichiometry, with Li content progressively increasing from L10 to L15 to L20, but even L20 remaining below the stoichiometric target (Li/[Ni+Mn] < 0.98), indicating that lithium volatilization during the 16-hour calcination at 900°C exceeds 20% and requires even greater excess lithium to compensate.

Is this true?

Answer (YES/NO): NO